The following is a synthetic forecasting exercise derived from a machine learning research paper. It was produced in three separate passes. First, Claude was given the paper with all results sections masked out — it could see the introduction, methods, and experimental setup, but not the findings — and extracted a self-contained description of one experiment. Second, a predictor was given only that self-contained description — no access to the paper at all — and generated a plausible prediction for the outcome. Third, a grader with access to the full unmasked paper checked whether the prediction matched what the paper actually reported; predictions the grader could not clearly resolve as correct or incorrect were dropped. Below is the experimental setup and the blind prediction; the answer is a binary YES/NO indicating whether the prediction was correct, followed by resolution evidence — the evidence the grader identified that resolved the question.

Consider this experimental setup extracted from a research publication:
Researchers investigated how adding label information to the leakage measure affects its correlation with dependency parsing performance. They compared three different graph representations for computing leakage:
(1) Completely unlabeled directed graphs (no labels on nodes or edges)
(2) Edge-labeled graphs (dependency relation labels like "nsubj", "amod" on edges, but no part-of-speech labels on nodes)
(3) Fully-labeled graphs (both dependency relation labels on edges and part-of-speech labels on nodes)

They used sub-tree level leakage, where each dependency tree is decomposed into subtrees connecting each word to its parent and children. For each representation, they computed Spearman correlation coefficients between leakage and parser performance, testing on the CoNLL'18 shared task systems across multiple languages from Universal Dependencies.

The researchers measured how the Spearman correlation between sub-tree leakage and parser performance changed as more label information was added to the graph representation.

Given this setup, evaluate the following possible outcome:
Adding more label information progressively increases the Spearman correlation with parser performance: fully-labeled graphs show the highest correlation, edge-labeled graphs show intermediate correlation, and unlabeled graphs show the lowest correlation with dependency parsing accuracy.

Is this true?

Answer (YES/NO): YES